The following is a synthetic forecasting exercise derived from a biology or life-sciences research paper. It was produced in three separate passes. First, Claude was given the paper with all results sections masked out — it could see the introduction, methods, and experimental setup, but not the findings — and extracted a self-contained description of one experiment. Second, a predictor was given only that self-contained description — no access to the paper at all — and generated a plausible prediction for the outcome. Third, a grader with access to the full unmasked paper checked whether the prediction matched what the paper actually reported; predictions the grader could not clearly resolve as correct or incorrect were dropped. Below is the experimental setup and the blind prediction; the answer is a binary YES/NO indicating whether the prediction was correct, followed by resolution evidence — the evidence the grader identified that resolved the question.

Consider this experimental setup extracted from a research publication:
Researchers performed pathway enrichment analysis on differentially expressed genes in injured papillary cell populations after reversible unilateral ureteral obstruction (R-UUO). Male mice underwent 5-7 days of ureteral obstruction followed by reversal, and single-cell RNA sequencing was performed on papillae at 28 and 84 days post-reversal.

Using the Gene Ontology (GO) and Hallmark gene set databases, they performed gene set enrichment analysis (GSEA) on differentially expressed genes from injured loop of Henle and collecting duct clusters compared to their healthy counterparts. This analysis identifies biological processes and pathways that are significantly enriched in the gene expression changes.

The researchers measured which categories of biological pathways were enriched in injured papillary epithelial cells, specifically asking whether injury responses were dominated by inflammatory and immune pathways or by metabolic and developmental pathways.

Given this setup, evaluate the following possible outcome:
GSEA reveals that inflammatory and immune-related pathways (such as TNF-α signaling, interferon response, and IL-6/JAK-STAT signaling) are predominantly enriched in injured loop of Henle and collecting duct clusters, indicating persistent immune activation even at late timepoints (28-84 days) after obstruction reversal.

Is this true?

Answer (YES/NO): NO